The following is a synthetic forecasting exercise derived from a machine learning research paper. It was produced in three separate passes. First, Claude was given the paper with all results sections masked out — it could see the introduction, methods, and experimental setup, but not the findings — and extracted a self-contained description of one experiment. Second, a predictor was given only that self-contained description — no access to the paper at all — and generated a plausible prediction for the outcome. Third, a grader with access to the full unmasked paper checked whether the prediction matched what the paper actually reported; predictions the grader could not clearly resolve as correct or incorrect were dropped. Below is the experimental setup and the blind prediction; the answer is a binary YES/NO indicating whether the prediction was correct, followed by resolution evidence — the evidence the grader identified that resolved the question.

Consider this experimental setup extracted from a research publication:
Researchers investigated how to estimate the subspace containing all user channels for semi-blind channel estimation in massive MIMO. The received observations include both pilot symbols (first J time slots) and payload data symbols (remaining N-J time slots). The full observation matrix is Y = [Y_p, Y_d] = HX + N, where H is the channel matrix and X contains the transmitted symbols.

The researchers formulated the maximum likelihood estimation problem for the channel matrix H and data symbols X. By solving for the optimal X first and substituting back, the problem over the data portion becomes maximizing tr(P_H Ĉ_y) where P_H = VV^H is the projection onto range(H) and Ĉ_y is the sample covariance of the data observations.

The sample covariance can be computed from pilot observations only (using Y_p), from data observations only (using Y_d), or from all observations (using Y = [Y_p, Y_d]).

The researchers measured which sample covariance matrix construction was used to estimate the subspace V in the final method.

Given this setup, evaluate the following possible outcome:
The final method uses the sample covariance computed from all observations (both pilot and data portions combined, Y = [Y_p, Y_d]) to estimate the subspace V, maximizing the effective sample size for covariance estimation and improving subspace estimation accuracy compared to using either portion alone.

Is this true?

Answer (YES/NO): YES